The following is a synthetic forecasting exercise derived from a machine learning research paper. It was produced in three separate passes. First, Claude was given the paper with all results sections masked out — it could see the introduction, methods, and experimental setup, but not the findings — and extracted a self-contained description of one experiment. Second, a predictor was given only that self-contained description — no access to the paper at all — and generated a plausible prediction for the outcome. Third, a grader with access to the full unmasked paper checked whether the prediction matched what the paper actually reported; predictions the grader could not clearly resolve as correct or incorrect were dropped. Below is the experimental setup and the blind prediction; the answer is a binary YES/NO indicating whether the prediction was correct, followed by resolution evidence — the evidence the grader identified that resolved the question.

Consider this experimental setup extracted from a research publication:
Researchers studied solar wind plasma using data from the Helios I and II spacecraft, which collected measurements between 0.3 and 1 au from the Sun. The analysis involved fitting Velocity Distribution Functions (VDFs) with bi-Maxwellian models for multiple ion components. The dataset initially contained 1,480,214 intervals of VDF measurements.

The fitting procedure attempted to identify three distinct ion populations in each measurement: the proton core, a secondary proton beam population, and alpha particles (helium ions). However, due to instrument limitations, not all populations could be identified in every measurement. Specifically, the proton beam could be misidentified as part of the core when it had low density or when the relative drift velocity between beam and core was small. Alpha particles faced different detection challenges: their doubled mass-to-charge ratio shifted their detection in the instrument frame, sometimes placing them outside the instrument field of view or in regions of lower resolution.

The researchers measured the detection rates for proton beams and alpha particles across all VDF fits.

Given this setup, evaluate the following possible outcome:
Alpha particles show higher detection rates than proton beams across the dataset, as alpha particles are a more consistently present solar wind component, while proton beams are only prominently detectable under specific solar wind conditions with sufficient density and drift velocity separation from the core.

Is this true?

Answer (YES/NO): NO